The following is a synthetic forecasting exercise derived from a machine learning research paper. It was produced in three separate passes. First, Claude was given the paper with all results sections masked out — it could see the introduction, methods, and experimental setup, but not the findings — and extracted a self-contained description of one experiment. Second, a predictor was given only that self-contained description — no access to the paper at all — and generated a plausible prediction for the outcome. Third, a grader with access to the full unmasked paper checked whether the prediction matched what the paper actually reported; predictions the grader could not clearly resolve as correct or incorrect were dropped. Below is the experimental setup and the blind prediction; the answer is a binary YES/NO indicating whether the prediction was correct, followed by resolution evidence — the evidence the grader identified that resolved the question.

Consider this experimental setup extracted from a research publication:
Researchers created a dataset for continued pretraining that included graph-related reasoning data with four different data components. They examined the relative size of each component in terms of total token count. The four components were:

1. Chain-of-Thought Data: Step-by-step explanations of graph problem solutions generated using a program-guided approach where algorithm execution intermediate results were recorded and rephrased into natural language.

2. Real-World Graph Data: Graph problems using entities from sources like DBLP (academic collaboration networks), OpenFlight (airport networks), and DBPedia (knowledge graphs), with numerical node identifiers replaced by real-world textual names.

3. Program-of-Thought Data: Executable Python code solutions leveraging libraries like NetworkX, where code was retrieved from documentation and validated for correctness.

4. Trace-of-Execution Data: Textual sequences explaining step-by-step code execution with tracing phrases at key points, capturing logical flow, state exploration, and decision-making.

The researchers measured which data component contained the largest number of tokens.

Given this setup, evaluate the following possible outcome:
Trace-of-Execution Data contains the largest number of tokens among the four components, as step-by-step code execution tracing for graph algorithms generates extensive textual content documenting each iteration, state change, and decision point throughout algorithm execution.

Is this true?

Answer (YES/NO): NO